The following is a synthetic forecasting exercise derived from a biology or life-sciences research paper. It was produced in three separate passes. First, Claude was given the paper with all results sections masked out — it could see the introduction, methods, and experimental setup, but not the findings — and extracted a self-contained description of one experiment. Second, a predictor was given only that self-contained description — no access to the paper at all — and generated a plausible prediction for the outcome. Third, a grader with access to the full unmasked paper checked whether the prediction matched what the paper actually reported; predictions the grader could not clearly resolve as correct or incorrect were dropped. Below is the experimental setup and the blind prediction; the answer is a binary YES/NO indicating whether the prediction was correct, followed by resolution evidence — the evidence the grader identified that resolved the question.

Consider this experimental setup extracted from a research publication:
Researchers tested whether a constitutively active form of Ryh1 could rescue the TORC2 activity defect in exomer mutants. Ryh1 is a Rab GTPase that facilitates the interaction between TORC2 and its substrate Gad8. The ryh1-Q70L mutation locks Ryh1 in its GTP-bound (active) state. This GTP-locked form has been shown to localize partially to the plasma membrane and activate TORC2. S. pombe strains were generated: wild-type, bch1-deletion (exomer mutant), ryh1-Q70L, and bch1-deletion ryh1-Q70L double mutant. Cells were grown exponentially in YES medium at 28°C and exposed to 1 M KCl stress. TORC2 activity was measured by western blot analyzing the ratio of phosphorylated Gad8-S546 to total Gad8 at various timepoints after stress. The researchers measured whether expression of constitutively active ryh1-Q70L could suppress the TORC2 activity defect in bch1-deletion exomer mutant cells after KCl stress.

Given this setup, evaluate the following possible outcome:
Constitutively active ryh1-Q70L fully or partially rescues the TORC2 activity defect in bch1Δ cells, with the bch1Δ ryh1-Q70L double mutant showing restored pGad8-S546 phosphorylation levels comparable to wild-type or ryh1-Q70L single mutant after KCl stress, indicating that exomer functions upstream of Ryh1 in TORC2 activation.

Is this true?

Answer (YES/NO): NO